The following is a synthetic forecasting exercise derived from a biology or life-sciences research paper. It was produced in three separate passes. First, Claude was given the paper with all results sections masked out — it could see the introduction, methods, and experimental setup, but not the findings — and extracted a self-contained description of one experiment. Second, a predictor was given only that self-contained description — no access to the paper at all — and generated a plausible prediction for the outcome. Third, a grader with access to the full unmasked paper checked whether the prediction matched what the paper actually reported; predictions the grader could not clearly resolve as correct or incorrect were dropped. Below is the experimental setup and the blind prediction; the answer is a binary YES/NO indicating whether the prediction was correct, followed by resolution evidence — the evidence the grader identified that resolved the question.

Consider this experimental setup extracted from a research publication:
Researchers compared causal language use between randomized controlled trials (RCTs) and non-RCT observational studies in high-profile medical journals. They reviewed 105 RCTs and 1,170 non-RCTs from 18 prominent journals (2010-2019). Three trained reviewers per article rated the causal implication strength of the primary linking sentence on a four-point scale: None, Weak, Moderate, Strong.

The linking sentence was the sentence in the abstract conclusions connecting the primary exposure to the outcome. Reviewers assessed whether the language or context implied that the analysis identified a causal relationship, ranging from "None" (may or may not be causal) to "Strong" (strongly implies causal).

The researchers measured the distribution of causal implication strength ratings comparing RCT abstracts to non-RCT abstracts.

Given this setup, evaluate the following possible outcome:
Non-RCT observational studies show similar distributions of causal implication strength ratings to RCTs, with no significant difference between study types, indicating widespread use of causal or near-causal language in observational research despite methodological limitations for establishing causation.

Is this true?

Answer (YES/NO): NO